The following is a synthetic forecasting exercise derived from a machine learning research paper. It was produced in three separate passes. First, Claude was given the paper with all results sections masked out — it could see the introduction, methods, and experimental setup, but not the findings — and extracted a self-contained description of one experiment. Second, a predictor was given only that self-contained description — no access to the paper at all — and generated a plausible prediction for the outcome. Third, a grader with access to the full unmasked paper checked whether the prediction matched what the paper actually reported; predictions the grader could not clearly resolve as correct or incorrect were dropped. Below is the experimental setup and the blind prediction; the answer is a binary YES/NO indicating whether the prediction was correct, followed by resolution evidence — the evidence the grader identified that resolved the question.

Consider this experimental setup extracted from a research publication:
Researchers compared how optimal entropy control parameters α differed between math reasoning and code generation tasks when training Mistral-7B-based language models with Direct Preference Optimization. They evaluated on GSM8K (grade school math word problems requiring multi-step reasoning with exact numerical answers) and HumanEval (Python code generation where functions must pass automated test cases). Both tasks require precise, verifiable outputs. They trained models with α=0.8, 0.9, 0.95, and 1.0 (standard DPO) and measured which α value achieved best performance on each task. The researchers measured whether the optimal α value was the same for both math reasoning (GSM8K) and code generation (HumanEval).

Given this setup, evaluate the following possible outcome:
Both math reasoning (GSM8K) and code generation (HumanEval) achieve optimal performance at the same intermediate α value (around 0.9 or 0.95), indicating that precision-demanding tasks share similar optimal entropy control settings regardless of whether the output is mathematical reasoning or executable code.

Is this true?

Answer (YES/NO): NO